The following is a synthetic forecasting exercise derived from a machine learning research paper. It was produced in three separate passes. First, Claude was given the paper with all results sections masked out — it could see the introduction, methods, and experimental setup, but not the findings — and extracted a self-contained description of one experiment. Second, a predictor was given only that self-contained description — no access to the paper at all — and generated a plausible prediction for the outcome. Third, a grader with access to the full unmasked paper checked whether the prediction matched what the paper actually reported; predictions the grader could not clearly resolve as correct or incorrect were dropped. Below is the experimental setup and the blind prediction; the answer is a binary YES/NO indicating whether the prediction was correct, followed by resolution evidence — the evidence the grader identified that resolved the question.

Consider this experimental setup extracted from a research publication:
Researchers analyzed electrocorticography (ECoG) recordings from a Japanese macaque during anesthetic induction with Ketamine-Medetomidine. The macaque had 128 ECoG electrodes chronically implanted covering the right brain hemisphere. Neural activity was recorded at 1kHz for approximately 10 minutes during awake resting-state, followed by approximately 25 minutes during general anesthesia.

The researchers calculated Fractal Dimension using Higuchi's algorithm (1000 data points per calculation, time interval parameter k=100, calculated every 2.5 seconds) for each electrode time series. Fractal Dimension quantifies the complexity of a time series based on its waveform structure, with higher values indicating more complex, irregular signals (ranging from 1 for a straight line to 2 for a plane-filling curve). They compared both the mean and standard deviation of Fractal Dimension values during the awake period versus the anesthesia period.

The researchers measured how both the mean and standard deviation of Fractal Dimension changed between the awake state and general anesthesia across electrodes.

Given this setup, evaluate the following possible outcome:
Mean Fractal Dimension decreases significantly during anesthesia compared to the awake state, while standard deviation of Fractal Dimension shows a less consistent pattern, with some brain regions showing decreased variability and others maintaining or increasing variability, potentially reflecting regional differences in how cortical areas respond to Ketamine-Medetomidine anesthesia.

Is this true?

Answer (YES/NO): NO